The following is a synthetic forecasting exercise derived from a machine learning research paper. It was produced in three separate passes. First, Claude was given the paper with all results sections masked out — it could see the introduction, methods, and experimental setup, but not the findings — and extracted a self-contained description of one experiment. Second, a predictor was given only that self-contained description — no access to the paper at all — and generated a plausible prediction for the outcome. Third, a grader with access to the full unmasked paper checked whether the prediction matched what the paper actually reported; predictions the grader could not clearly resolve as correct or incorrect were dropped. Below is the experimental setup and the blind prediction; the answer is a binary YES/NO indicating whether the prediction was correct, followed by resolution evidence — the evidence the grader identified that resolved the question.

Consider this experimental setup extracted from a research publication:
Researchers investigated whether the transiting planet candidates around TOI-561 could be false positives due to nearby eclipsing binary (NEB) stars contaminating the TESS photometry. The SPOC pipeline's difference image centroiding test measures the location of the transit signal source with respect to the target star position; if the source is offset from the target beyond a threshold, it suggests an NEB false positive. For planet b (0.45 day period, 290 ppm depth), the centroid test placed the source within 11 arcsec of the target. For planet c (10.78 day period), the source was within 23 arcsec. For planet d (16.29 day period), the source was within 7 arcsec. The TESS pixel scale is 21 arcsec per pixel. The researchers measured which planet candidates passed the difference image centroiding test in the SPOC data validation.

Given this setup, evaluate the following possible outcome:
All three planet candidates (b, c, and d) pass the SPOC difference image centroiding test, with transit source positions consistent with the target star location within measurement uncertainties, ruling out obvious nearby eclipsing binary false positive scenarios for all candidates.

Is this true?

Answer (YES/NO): NO